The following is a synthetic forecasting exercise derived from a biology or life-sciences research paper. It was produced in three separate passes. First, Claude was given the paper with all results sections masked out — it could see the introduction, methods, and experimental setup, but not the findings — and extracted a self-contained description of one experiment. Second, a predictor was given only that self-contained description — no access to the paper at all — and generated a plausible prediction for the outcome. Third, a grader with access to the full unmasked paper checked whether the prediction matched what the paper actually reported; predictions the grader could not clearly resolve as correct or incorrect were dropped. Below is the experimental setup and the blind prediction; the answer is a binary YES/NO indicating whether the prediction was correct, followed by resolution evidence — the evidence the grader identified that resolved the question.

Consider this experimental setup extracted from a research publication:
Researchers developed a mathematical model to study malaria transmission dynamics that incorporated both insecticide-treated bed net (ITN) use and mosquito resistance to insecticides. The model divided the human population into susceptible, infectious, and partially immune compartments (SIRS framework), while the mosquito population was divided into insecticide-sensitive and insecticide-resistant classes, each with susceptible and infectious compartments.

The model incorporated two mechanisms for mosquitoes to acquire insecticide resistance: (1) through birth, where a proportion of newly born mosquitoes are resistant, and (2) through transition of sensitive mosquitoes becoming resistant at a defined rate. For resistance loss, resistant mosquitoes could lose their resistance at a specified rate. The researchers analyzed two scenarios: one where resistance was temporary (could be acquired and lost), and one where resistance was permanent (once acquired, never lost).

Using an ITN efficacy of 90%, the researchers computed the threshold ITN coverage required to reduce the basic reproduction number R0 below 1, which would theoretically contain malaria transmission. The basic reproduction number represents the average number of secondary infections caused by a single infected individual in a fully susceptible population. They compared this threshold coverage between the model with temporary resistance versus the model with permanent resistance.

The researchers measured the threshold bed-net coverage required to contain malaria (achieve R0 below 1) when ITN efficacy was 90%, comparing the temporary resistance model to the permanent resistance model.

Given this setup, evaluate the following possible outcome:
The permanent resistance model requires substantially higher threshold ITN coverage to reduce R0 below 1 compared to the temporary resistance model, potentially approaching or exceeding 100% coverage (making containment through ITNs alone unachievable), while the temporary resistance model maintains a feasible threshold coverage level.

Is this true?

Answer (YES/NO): NO